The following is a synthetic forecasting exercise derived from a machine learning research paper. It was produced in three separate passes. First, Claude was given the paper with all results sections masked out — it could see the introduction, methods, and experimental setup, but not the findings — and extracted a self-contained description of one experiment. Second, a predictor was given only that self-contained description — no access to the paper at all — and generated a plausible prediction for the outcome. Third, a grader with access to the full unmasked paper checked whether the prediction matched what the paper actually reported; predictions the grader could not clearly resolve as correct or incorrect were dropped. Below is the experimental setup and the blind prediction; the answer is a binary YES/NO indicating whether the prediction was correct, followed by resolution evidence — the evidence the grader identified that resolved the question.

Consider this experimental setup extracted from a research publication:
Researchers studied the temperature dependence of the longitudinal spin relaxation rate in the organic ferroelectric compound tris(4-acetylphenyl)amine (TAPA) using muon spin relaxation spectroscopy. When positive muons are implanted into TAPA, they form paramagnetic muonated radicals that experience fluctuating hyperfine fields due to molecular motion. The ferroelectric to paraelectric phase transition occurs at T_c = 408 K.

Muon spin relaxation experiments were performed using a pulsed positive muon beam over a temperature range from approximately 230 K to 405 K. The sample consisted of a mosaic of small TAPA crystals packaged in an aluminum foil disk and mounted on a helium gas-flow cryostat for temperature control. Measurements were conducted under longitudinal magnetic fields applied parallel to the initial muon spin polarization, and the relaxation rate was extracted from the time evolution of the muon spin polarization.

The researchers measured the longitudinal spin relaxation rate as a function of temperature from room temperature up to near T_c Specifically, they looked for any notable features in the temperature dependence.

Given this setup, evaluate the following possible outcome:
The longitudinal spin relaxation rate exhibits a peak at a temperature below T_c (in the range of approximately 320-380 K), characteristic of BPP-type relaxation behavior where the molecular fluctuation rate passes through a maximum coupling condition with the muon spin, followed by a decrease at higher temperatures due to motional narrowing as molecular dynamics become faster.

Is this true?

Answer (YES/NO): NO